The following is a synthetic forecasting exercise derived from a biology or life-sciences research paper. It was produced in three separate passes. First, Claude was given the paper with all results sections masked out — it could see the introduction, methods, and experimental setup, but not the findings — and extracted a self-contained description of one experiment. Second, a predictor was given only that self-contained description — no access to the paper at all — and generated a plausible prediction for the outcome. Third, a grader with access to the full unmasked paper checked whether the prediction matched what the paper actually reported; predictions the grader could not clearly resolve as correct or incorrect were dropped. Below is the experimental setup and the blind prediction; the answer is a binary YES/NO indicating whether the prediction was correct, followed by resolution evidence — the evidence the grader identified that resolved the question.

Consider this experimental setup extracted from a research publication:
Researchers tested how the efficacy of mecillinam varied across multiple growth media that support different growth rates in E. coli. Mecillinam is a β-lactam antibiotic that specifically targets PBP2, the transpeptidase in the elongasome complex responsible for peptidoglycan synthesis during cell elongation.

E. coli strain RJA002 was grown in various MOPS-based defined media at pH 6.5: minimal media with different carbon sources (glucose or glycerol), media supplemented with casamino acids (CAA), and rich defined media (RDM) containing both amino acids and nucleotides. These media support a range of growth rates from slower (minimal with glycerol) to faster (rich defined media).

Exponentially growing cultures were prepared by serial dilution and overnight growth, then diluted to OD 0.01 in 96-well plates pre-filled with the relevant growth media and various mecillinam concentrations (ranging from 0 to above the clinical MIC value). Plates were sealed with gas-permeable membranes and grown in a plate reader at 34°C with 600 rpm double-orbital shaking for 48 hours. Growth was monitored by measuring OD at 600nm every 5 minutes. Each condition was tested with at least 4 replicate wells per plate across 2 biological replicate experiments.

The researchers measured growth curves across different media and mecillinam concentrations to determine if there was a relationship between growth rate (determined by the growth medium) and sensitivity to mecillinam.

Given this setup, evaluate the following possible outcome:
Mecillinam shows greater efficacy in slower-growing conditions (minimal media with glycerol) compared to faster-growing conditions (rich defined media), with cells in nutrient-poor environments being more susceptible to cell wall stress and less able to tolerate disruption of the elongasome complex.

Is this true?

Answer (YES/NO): NO